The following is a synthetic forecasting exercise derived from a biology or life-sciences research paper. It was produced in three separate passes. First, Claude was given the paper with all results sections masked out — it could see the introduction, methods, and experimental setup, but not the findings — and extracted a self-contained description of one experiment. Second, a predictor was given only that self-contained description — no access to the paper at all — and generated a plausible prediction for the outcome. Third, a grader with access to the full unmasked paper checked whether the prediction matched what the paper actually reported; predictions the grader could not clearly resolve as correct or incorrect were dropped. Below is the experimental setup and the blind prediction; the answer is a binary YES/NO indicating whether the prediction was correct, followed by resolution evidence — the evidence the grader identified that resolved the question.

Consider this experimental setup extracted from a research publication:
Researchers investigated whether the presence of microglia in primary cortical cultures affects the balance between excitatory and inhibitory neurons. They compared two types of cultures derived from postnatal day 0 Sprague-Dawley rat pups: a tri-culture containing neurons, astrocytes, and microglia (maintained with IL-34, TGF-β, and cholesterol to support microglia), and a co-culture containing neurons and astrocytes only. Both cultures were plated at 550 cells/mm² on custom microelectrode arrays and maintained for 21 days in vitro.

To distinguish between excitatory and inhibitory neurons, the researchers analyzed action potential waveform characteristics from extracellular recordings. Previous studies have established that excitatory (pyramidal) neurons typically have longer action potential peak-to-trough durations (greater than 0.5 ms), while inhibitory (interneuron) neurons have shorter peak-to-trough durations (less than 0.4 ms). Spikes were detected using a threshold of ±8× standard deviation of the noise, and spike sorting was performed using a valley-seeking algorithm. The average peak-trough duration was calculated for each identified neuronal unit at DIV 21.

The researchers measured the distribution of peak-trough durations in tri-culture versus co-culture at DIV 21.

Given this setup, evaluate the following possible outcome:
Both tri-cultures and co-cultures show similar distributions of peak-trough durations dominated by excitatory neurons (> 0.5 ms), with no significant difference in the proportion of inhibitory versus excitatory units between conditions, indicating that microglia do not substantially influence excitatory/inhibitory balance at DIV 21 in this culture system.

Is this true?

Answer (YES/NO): NO